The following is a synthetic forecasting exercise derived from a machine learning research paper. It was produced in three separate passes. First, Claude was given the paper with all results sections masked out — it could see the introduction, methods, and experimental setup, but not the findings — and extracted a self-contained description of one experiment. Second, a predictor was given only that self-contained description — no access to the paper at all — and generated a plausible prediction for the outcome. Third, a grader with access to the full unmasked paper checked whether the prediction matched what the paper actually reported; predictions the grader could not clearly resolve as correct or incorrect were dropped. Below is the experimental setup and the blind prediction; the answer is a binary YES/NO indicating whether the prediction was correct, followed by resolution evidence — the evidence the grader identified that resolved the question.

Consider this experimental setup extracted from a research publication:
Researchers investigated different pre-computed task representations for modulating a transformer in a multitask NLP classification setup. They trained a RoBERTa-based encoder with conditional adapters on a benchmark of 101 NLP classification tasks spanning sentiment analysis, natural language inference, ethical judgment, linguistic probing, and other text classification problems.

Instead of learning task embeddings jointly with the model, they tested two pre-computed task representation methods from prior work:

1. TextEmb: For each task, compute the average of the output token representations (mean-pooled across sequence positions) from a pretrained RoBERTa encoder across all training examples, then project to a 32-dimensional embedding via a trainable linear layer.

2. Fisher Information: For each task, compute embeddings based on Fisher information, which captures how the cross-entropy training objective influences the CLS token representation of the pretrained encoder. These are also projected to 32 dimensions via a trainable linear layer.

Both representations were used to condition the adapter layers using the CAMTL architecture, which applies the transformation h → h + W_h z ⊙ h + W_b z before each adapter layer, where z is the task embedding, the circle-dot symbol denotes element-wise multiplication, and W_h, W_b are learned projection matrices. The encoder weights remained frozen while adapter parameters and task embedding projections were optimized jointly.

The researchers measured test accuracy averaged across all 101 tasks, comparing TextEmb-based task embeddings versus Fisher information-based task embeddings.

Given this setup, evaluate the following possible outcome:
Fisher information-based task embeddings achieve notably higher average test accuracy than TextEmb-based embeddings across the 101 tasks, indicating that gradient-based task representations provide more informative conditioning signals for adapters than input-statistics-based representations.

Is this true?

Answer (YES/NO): NO